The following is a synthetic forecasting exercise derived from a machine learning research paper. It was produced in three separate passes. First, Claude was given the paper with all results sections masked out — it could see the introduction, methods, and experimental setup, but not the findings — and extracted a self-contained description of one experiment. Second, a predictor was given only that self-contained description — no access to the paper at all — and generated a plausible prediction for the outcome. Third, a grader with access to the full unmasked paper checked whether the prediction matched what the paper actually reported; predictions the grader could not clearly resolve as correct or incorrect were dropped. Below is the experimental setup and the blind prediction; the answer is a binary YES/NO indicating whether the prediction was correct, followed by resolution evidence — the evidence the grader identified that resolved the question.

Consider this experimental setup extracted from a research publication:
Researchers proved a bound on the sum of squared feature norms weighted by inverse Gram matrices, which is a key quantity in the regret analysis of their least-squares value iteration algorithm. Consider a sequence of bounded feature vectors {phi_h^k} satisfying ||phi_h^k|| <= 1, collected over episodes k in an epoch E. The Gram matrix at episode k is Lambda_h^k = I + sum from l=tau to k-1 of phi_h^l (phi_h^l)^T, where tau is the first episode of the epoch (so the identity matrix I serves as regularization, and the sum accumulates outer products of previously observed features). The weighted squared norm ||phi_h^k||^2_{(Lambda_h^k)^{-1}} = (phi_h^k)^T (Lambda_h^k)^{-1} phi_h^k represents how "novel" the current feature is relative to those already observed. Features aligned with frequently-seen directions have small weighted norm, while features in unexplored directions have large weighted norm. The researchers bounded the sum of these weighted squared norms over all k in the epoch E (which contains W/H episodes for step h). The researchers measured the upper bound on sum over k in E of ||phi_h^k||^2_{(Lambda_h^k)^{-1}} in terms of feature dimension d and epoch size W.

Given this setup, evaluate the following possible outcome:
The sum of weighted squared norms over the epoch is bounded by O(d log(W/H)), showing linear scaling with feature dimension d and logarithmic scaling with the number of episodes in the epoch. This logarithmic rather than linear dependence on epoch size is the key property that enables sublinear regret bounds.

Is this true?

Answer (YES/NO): YES